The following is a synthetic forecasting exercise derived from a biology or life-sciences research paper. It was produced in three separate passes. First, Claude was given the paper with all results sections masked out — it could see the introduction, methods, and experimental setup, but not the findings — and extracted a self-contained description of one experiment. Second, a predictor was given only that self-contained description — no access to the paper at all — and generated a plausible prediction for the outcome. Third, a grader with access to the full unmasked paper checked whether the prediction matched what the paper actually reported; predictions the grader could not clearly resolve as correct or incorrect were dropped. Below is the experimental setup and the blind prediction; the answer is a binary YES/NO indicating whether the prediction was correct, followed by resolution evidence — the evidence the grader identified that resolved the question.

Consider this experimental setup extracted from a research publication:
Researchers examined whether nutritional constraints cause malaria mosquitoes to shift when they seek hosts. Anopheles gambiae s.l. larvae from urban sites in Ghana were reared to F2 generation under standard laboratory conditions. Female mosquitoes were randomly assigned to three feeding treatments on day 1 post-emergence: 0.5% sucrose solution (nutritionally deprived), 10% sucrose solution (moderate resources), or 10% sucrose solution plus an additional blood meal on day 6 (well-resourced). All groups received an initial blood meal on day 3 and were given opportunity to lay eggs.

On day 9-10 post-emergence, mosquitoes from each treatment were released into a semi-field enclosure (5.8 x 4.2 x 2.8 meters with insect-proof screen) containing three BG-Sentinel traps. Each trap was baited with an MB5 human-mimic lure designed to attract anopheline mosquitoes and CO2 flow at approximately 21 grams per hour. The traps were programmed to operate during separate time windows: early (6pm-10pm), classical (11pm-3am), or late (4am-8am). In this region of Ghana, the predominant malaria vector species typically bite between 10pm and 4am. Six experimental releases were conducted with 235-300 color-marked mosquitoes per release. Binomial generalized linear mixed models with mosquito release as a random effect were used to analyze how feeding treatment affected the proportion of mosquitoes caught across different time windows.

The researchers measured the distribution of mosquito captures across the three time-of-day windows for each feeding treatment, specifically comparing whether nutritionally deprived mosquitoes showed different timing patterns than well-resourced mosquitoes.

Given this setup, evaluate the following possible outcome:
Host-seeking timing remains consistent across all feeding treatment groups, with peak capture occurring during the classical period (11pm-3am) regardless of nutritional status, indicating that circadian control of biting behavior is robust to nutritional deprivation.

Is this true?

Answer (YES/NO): NO